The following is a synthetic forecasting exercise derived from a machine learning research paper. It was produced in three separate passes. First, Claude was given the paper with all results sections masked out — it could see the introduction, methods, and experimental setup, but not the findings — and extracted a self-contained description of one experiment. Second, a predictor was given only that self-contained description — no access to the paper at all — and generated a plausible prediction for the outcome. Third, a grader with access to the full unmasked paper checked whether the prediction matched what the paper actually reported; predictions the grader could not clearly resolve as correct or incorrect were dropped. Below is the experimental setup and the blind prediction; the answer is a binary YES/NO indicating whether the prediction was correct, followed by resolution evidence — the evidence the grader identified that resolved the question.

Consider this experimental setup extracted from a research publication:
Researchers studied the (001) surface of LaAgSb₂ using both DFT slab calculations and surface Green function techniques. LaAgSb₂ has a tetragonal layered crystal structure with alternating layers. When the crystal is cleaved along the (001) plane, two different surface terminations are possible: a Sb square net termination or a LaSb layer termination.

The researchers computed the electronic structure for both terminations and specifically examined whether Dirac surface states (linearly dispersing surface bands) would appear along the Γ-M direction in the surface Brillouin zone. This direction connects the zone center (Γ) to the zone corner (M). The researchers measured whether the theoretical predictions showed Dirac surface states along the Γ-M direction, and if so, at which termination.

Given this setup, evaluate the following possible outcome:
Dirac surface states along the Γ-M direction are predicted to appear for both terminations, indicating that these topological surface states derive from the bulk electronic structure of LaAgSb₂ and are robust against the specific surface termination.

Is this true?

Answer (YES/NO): NO